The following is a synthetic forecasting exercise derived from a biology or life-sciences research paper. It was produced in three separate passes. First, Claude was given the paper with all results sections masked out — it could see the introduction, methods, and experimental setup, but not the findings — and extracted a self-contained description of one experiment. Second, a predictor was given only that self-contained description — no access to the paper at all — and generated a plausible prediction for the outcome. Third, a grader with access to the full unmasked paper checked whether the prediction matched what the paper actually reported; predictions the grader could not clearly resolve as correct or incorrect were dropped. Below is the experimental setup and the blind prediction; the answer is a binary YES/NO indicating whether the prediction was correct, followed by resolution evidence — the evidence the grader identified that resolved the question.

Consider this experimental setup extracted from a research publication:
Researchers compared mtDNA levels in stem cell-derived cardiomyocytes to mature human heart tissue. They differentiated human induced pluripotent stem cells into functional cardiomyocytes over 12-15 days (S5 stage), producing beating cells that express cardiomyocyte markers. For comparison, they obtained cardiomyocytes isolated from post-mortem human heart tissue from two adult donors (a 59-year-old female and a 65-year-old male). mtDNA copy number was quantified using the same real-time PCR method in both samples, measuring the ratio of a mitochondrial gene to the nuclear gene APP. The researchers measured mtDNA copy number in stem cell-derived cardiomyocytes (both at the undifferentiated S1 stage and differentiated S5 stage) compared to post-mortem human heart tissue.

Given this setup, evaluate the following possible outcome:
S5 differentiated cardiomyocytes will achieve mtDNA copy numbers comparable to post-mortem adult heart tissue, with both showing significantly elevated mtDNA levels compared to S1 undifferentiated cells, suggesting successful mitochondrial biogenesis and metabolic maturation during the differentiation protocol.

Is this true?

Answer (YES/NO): NO